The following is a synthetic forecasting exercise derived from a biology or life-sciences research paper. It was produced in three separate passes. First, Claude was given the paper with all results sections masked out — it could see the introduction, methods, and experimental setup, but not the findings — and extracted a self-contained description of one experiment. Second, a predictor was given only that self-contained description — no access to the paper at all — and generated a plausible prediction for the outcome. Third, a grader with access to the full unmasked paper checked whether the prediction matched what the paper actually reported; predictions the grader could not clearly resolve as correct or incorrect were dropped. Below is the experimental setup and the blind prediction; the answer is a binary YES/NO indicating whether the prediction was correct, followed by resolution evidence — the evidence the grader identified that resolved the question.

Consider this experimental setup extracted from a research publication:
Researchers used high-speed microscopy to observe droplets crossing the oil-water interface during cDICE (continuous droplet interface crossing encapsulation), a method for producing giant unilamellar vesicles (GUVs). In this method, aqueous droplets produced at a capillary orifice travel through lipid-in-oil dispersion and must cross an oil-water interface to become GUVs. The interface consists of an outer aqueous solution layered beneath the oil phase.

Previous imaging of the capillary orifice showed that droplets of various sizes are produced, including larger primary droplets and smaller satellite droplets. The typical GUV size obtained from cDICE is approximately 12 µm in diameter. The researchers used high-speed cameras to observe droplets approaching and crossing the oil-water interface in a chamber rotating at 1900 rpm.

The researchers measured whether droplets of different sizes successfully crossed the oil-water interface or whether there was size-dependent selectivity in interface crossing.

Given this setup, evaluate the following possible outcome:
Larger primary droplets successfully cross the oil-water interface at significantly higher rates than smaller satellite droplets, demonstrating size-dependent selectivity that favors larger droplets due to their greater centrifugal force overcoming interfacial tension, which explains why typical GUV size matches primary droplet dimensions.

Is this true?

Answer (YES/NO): NO